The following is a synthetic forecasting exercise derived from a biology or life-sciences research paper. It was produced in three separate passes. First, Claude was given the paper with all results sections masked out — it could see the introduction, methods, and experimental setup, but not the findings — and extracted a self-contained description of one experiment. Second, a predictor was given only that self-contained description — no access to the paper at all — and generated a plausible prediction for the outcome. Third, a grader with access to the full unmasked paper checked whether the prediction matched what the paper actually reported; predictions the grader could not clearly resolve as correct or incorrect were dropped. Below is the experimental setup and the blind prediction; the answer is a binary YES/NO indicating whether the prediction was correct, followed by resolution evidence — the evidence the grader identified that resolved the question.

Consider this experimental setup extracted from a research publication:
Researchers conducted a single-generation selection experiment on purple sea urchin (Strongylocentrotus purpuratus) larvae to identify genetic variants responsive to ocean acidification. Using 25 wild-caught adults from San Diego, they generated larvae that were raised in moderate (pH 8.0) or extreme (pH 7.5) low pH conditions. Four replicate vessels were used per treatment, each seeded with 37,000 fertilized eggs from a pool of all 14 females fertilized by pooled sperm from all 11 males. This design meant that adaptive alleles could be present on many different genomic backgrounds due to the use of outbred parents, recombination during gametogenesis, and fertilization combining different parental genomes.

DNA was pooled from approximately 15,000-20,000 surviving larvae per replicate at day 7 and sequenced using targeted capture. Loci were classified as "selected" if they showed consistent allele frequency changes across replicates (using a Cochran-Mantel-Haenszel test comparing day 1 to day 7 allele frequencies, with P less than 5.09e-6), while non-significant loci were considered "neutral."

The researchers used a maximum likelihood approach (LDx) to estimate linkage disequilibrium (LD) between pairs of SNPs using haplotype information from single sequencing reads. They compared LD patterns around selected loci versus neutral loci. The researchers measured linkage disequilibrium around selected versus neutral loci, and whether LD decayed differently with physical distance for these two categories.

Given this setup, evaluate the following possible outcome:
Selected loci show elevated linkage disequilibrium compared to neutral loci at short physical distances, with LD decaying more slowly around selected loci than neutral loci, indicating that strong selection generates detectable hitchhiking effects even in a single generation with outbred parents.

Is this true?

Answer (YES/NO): YES